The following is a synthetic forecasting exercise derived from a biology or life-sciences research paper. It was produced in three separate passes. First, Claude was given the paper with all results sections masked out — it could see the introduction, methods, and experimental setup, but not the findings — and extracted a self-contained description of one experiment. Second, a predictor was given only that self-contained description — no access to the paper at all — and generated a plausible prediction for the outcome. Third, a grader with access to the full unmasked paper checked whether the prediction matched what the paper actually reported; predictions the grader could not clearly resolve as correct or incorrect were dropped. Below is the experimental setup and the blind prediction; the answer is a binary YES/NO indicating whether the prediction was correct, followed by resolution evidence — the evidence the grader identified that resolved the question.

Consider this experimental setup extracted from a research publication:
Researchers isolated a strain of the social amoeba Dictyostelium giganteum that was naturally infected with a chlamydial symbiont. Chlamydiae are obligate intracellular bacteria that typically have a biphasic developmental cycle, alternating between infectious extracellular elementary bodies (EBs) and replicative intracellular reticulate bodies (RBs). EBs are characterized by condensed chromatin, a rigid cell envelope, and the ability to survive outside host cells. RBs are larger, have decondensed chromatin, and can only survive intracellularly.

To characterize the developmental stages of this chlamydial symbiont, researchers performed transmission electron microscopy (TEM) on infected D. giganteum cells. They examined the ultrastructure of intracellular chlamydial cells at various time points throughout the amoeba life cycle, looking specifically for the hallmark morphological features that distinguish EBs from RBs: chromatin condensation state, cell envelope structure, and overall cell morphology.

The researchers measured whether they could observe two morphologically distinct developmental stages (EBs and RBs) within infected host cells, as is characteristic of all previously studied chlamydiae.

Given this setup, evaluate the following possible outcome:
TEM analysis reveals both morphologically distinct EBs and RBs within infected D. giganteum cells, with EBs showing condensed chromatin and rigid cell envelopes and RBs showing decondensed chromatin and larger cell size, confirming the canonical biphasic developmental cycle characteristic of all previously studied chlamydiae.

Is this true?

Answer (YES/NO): NO